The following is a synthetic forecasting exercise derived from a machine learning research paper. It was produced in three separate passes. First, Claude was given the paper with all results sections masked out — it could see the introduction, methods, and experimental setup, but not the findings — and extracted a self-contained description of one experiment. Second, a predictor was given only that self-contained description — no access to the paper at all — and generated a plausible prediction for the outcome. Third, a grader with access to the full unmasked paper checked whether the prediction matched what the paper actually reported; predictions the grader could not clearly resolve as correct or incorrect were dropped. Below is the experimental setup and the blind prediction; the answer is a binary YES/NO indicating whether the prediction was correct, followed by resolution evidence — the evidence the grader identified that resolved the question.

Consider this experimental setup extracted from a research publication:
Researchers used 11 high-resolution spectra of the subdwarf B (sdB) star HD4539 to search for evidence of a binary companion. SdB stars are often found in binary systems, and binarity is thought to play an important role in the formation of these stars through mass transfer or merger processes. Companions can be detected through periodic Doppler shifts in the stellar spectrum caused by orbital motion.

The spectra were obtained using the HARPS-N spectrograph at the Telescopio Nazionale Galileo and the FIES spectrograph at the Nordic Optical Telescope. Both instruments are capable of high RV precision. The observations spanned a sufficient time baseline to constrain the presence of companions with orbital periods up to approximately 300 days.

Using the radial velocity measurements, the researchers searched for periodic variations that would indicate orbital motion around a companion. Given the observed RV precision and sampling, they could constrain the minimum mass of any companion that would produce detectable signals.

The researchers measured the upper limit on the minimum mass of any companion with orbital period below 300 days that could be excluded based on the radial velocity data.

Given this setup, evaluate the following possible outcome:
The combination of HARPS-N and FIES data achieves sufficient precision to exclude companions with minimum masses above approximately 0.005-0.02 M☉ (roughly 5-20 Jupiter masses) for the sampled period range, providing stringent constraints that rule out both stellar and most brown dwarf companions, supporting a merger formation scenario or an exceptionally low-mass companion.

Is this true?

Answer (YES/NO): NO